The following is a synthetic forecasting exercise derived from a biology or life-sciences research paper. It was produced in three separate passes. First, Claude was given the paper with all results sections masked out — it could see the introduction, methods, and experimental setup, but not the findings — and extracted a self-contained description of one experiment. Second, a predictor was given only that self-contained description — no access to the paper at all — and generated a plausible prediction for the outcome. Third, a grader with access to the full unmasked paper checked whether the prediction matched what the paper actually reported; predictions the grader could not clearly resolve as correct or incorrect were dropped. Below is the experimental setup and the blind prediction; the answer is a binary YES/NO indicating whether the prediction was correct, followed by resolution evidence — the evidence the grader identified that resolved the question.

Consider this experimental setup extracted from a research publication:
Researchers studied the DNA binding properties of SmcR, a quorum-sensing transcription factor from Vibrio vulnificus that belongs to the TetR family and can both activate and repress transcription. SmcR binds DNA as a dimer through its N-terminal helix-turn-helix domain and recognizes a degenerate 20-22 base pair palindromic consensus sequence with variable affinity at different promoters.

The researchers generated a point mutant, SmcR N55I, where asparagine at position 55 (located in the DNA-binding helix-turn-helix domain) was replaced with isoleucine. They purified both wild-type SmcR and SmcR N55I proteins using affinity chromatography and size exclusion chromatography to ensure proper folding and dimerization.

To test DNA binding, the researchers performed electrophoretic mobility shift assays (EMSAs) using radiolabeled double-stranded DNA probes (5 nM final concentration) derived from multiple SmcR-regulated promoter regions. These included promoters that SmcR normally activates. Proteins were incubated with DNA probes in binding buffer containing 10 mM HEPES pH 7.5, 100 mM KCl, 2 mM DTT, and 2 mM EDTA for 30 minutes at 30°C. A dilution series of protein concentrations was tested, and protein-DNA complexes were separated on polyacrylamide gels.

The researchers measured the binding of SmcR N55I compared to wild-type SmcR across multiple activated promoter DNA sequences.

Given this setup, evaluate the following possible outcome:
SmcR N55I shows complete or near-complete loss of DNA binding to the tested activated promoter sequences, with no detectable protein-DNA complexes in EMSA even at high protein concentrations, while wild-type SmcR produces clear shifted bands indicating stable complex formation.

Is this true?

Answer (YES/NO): NO